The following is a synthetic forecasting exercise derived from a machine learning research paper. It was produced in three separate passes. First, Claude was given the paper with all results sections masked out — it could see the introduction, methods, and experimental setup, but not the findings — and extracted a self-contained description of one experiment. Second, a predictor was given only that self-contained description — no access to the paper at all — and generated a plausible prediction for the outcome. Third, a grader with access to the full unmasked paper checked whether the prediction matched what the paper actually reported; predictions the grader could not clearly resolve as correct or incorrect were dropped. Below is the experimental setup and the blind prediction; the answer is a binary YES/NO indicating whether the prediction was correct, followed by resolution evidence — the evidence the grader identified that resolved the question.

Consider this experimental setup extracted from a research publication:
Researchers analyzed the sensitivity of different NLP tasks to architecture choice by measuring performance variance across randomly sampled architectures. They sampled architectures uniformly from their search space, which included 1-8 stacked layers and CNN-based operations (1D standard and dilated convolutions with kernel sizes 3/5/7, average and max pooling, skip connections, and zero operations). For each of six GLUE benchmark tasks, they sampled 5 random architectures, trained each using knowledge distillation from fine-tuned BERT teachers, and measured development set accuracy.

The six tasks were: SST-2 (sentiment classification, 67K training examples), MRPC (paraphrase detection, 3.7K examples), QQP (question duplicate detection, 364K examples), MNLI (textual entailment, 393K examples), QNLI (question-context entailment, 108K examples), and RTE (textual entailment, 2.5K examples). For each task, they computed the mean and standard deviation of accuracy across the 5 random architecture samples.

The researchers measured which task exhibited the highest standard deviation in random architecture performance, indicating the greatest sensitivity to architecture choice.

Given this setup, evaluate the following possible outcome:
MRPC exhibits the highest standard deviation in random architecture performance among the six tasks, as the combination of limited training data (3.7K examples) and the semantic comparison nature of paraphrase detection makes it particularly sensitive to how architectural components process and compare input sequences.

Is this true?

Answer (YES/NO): NO